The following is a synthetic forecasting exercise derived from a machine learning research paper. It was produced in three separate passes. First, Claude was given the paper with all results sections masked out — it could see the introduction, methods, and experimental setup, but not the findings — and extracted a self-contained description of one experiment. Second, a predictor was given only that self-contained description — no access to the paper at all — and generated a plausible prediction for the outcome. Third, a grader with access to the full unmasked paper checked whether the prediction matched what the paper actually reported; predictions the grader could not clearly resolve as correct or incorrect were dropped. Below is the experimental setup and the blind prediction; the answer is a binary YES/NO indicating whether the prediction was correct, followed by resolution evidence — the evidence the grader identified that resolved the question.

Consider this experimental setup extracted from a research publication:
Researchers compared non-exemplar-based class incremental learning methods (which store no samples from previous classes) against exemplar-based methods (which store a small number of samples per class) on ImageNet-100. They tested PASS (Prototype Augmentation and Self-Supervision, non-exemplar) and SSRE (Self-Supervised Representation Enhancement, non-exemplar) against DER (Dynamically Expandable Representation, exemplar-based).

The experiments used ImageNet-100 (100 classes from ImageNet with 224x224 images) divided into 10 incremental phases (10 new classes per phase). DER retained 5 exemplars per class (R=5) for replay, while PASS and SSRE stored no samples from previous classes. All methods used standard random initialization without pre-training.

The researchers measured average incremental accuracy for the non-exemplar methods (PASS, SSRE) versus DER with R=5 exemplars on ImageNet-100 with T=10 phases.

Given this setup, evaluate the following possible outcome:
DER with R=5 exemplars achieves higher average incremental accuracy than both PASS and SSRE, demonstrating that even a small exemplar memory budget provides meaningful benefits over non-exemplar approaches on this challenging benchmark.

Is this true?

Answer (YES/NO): YES